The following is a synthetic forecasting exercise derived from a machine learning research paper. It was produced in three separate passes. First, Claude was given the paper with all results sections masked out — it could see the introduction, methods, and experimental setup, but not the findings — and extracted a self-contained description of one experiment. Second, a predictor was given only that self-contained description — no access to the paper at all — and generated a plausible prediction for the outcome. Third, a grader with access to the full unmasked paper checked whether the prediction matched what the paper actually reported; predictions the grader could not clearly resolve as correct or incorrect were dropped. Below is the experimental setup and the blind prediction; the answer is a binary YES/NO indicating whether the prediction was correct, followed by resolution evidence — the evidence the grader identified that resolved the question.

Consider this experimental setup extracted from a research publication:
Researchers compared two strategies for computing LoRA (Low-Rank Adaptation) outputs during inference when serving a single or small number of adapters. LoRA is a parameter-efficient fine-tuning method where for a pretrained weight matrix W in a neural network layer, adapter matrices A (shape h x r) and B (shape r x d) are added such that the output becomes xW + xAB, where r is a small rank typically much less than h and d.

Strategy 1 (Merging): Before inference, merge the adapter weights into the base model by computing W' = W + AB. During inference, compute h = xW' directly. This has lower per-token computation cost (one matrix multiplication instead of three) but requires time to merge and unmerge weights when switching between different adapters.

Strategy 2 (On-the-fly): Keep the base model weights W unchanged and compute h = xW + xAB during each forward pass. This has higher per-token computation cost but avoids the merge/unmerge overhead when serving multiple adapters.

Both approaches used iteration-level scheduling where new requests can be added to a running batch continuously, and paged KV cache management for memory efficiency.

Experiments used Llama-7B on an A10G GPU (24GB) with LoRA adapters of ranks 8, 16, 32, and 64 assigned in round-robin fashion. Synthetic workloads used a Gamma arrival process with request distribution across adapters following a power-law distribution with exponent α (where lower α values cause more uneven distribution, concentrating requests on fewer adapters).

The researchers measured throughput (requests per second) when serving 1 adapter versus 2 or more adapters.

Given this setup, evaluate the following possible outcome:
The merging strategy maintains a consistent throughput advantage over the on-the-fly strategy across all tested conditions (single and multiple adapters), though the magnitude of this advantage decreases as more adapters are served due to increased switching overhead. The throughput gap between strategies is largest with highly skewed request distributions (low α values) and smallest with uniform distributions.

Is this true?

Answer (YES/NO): NO